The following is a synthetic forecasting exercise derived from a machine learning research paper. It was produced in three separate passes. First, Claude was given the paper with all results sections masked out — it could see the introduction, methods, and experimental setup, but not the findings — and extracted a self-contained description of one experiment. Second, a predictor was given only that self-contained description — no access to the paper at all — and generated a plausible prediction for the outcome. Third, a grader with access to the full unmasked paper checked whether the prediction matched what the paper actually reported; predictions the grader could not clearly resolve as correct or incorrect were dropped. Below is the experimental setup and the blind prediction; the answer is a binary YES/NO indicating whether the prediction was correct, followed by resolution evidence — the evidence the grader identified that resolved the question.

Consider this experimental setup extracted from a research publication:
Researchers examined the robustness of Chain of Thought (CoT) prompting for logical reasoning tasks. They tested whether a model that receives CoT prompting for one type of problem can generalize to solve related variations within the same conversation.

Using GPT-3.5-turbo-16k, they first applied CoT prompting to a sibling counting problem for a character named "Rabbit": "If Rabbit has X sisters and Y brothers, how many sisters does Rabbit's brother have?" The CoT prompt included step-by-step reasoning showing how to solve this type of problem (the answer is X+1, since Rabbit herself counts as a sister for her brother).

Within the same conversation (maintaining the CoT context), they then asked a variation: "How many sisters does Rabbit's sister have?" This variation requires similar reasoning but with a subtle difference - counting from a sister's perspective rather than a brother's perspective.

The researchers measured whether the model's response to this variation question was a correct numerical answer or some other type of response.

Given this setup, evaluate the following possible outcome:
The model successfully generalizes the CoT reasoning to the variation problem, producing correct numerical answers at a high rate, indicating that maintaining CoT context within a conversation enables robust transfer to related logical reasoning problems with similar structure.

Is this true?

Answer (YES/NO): NO